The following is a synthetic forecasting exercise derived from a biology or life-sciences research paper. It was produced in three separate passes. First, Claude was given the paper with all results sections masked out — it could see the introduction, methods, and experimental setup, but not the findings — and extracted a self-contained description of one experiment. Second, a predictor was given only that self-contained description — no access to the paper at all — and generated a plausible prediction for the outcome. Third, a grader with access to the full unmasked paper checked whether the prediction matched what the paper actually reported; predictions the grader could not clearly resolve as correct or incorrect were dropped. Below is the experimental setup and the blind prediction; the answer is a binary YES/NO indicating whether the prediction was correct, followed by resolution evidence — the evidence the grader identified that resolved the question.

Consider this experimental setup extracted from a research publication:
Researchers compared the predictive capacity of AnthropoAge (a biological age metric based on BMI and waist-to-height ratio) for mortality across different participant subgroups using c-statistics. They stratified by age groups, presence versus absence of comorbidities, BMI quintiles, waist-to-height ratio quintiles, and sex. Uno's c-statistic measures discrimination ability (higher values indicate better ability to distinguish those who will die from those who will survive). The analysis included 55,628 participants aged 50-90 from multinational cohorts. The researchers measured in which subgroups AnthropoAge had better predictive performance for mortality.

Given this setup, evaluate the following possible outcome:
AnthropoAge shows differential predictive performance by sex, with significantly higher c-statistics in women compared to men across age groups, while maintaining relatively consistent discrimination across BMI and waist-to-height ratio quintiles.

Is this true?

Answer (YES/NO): NO